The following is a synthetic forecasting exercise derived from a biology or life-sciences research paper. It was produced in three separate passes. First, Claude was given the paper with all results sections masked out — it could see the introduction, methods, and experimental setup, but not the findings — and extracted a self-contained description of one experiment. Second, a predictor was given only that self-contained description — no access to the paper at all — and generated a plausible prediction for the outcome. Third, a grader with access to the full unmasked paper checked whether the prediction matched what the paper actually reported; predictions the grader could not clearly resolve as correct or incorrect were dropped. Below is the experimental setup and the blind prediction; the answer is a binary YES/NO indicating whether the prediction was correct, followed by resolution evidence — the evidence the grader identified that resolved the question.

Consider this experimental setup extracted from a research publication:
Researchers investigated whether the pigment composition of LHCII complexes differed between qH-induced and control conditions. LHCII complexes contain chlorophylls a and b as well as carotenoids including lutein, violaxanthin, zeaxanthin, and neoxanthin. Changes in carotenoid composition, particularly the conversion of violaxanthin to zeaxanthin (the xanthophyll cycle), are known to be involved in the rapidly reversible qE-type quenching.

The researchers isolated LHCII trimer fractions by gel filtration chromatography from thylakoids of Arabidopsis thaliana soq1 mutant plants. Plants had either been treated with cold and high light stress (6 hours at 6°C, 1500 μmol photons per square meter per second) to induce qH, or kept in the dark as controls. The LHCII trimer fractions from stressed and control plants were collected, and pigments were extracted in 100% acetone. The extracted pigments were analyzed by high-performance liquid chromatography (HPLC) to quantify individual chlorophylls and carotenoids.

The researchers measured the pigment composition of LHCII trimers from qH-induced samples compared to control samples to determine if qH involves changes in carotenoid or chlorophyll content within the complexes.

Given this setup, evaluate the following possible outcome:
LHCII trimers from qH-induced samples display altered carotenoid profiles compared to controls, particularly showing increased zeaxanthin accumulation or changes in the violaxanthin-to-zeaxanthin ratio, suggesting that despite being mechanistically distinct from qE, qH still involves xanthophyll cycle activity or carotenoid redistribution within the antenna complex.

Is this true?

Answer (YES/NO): NO